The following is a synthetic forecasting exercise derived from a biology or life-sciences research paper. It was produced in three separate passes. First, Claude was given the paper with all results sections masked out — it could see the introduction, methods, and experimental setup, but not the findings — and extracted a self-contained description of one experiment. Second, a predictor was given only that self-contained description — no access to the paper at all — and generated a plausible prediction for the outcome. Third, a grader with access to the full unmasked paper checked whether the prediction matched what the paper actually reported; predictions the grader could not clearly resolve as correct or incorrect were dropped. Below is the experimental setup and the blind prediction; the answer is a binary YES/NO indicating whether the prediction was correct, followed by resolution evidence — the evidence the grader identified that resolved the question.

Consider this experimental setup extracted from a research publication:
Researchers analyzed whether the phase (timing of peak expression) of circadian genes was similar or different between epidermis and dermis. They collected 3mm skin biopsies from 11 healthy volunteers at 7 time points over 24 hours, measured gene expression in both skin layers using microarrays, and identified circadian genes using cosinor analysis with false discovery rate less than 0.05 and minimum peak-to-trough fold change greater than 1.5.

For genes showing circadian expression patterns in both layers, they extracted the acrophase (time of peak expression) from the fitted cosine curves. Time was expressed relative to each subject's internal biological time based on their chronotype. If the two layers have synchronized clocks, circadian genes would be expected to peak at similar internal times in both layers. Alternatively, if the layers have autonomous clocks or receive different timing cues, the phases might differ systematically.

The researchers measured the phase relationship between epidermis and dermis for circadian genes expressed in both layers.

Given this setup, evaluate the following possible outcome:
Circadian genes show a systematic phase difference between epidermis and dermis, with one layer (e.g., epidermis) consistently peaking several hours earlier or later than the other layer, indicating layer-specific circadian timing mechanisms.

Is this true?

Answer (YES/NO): NO